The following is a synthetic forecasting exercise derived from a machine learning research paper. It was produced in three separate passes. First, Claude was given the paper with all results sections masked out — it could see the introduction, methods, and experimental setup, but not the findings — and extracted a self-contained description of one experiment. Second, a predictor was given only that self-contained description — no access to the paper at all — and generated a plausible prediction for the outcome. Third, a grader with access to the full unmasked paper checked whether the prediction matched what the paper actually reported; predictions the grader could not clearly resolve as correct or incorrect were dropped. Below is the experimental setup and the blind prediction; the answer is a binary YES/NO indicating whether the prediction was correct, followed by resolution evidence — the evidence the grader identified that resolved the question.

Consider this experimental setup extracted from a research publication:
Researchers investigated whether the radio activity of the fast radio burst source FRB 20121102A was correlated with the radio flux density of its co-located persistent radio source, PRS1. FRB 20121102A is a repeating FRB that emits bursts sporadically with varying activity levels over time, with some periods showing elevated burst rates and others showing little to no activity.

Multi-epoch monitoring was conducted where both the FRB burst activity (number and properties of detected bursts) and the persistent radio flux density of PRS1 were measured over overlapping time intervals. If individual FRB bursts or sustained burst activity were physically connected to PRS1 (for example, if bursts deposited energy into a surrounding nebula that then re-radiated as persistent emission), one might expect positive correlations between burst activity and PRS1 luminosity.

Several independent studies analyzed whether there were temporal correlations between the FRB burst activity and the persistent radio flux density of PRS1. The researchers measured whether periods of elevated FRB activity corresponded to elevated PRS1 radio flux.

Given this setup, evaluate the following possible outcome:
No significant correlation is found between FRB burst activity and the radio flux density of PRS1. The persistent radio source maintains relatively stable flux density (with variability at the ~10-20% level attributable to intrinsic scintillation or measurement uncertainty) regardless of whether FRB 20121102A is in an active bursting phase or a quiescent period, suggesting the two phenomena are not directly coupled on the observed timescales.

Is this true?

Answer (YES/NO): YES